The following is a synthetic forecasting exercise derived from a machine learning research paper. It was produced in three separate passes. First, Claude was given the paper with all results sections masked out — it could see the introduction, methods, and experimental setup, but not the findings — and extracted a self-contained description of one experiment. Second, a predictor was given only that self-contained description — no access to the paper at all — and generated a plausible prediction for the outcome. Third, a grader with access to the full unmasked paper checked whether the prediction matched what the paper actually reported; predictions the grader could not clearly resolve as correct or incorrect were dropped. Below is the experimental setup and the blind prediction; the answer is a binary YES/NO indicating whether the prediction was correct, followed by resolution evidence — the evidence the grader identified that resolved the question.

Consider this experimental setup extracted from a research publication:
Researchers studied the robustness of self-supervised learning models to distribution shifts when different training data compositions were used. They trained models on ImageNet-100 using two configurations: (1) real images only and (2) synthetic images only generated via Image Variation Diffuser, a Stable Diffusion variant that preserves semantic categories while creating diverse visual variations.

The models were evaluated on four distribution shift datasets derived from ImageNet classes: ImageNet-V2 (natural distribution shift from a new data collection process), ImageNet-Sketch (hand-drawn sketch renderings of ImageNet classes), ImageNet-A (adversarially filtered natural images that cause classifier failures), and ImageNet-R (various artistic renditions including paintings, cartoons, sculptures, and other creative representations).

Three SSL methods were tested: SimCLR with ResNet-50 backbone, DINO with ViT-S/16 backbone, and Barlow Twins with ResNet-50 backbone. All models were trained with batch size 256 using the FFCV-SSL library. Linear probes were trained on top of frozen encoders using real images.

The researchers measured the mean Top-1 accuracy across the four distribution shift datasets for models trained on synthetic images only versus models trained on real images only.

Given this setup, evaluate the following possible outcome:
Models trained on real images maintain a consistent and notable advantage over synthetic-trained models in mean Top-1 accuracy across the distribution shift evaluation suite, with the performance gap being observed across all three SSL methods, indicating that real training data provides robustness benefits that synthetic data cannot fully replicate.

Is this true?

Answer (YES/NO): YES